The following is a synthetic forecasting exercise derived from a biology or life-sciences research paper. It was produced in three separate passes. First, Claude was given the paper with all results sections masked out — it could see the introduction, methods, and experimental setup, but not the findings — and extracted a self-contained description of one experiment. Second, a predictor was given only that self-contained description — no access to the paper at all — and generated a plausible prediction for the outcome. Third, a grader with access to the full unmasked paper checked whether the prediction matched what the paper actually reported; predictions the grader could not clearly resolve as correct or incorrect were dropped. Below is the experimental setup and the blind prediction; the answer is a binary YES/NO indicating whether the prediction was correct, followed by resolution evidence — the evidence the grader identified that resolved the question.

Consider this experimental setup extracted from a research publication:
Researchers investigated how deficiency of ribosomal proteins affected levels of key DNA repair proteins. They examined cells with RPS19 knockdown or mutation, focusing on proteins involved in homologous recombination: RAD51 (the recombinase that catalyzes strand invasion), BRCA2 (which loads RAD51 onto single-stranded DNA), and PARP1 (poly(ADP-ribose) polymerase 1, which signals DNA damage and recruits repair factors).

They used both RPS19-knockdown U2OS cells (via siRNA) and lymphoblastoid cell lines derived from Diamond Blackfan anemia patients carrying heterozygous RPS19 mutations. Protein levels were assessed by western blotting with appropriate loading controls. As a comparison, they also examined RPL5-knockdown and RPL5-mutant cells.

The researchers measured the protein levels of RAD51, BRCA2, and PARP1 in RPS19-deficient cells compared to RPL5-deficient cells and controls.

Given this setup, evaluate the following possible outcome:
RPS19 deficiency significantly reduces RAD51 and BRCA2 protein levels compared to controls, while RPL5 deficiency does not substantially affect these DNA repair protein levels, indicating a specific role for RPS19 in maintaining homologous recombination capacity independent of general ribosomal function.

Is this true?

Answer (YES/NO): NO